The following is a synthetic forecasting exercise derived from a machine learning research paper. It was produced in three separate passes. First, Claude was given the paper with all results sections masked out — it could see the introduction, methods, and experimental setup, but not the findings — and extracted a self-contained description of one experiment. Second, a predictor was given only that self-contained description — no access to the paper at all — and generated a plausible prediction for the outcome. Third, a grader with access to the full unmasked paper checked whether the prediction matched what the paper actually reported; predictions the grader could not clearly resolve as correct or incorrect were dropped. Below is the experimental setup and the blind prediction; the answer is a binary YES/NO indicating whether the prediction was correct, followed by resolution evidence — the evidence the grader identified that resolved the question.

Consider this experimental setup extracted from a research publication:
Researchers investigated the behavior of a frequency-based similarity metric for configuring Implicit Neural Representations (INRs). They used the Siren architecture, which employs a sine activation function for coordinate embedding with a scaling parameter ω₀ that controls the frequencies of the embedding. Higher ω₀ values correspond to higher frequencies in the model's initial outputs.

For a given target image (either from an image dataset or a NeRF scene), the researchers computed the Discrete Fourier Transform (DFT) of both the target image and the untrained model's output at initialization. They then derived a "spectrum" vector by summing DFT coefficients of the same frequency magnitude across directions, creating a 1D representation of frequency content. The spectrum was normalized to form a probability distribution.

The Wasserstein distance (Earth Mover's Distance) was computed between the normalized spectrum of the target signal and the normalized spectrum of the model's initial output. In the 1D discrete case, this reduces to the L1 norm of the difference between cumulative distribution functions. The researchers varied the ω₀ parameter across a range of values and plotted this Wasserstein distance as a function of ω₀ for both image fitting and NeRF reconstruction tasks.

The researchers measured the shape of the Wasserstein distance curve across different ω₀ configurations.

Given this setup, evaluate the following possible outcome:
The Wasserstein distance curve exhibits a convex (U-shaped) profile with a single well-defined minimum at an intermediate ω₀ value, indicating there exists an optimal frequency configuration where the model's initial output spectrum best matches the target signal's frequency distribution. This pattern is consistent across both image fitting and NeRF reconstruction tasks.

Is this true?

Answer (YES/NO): YES